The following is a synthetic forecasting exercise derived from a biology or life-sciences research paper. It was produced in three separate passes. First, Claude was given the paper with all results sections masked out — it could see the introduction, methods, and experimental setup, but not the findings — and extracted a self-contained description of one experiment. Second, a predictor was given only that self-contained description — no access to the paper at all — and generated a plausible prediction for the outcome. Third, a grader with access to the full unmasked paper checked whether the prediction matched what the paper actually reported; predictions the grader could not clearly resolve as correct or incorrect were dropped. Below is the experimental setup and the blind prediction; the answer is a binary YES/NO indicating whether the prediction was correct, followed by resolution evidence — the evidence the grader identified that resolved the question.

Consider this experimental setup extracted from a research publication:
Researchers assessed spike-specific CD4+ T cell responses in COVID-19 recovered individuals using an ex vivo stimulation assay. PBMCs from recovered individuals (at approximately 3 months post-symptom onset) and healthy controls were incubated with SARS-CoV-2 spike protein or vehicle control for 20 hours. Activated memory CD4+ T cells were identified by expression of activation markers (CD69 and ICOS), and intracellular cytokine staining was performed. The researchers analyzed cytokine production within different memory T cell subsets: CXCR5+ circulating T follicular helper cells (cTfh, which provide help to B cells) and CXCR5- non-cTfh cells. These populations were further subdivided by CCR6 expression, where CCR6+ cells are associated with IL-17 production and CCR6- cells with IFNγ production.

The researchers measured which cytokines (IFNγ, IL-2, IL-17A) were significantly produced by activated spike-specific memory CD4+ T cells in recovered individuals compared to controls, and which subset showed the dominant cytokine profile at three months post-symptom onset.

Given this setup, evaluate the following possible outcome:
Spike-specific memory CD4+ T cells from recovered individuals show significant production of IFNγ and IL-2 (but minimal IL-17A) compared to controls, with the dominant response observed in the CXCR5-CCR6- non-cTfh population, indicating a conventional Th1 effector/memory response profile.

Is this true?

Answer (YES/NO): NO